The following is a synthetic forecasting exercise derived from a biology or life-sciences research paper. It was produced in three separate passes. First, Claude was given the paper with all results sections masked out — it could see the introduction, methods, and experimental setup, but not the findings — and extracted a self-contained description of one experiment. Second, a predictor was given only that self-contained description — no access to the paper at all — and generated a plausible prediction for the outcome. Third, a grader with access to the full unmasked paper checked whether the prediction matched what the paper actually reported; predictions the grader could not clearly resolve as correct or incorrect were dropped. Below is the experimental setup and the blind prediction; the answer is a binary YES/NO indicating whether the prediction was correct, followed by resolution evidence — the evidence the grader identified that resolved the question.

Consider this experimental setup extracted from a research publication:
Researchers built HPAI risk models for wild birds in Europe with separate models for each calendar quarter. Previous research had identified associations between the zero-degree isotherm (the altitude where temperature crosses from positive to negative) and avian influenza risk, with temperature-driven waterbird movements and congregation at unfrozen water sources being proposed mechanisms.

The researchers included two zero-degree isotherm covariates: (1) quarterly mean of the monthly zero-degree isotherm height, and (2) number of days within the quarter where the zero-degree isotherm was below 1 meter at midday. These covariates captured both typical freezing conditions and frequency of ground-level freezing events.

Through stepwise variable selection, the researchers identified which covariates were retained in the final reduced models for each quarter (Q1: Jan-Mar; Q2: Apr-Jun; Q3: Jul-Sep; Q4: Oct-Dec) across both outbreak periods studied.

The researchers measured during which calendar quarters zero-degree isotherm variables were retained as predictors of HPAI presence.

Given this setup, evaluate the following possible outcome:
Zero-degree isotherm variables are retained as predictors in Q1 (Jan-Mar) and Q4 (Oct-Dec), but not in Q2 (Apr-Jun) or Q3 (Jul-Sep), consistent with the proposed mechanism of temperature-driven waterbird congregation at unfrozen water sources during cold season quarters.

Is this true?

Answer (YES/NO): NO